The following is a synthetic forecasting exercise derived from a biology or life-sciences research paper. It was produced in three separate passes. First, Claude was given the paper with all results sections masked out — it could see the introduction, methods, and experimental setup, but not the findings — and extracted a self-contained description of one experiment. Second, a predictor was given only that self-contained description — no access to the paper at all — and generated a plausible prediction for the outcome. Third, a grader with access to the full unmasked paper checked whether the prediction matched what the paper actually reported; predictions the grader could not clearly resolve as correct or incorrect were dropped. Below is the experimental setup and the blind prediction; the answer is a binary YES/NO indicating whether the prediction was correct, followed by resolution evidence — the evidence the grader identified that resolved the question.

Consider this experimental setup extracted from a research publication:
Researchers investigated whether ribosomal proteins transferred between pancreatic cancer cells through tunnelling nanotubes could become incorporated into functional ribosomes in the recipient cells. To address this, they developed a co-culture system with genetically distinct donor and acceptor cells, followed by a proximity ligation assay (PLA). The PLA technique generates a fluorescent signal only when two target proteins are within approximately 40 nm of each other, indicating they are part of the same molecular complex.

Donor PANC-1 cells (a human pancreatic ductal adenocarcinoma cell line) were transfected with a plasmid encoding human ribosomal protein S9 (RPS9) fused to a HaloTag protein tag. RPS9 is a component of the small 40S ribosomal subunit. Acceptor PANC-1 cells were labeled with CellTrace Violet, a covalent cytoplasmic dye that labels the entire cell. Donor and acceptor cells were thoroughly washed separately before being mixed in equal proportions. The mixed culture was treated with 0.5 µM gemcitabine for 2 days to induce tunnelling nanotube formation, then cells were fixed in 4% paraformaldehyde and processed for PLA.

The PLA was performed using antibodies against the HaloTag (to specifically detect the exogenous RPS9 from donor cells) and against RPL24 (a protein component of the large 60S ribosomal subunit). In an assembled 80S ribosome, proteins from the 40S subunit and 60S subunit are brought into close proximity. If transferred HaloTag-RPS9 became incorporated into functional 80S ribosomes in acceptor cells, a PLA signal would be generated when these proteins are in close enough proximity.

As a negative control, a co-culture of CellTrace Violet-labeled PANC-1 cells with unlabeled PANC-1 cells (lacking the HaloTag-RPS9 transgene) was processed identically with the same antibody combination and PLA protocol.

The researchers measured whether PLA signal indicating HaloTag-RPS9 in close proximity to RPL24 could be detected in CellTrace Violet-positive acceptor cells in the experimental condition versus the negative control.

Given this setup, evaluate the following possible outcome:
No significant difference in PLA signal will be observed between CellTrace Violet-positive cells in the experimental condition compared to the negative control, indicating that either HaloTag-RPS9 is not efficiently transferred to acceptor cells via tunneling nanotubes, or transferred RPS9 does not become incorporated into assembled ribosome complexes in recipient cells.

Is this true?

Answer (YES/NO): NO